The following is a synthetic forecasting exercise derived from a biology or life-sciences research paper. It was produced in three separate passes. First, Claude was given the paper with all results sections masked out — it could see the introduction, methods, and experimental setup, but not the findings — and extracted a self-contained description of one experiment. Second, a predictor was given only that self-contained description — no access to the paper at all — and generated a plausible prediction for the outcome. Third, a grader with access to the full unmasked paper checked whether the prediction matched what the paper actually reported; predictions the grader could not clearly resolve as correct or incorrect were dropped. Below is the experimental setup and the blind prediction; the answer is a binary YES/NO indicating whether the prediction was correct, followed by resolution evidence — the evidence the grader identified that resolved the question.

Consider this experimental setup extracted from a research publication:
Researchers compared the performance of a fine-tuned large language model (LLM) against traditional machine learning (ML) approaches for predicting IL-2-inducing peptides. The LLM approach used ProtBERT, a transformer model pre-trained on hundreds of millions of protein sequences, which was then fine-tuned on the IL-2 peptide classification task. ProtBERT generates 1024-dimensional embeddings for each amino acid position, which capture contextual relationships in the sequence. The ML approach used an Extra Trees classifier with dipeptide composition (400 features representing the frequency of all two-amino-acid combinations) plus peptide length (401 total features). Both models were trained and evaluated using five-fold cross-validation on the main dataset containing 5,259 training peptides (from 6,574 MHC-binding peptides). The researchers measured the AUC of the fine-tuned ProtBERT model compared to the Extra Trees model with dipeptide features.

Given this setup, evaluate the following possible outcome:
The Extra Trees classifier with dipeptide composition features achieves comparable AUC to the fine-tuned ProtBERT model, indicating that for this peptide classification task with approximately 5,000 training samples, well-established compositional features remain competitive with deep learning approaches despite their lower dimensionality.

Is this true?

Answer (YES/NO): NO